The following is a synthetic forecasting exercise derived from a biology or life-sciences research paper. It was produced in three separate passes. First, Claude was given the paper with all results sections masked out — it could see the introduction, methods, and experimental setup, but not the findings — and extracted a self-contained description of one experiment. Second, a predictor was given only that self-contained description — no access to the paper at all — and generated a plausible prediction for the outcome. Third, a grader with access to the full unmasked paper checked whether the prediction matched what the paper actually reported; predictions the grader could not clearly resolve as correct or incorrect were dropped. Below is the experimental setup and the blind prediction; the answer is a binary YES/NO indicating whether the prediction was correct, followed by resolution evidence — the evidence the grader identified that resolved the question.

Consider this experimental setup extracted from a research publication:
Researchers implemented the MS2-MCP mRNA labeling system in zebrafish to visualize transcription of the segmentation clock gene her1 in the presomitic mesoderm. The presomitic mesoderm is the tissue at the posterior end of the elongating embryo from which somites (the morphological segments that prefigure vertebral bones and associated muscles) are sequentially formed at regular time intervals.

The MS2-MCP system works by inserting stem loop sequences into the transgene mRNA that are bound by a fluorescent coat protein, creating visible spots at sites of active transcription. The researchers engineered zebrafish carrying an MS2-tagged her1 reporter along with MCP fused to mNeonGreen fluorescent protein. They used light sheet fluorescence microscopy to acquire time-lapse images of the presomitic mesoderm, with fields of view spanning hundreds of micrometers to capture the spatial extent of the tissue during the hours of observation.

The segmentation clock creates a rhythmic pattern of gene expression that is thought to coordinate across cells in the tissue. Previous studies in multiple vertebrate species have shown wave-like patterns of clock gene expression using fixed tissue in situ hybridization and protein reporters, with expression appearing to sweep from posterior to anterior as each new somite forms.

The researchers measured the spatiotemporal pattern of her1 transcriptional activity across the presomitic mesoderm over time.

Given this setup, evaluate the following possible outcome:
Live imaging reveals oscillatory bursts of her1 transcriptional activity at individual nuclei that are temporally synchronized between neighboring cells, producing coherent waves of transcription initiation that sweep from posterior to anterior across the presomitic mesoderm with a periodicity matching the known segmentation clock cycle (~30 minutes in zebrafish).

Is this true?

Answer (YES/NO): NO